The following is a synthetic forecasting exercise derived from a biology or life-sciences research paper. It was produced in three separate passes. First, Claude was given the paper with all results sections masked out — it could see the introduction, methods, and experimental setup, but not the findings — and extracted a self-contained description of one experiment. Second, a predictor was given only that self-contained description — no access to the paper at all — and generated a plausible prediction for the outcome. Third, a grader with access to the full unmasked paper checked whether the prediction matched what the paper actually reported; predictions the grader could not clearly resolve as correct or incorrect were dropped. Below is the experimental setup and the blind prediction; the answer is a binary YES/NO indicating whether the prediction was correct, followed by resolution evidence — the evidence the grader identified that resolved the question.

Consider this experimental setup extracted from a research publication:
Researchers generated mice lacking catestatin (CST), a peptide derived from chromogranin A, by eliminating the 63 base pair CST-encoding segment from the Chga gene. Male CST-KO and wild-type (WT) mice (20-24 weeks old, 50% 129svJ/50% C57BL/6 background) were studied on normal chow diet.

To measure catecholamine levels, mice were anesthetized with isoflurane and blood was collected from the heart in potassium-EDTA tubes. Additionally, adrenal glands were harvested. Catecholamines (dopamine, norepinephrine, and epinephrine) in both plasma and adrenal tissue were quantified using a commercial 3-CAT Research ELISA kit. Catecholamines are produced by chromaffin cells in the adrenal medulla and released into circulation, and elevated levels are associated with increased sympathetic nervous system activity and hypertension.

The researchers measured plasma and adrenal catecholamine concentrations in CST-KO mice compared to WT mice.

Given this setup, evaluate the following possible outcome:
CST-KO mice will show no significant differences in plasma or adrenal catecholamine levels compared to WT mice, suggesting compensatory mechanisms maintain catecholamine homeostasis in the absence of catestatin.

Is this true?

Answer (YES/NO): NO